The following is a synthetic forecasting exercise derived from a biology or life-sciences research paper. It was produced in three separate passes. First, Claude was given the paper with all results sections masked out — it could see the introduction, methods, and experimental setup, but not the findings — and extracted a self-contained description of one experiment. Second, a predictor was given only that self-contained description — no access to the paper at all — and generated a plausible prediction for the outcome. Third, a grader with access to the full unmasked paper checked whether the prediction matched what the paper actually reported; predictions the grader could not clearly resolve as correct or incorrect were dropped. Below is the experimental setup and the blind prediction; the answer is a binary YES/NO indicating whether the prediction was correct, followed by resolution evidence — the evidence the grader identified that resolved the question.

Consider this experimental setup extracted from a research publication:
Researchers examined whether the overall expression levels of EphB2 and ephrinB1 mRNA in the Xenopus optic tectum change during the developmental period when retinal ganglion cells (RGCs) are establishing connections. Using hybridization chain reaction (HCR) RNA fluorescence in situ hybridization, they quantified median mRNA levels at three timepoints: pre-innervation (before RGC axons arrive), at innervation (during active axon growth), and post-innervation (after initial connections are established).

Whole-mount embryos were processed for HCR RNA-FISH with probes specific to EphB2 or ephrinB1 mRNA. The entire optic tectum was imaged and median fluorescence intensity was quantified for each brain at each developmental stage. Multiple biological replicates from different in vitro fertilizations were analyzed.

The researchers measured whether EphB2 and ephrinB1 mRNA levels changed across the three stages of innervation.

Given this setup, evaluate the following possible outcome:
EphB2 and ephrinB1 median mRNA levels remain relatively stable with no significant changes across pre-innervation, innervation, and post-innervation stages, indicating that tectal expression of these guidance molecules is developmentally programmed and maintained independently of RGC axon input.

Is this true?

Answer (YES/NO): YES